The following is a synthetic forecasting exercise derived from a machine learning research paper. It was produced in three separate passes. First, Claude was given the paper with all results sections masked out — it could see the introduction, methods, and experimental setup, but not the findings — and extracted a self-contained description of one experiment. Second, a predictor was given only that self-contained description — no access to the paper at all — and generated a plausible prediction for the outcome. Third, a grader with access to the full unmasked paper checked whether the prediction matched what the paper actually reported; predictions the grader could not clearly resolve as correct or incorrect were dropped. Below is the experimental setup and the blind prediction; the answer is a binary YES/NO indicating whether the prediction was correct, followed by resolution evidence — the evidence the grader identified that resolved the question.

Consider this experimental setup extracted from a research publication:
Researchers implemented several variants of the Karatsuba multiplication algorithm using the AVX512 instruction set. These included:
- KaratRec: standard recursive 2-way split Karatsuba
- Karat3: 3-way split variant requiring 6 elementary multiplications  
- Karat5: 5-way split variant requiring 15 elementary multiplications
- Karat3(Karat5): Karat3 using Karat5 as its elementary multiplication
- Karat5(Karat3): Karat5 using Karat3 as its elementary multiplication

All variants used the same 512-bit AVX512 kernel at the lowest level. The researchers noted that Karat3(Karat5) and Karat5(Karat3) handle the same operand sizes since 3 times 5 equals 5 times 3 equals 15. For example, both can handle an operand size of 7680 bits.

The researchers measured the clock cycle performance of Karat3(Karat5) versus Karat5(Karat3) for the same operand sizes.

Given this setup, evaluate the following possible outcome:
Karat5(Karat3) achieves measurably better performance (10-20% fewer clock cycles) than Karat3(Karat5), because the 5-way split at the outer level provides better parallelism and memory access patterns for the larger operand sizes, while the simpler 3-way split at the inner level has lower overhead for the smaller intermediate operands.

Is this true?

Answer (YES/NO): NO